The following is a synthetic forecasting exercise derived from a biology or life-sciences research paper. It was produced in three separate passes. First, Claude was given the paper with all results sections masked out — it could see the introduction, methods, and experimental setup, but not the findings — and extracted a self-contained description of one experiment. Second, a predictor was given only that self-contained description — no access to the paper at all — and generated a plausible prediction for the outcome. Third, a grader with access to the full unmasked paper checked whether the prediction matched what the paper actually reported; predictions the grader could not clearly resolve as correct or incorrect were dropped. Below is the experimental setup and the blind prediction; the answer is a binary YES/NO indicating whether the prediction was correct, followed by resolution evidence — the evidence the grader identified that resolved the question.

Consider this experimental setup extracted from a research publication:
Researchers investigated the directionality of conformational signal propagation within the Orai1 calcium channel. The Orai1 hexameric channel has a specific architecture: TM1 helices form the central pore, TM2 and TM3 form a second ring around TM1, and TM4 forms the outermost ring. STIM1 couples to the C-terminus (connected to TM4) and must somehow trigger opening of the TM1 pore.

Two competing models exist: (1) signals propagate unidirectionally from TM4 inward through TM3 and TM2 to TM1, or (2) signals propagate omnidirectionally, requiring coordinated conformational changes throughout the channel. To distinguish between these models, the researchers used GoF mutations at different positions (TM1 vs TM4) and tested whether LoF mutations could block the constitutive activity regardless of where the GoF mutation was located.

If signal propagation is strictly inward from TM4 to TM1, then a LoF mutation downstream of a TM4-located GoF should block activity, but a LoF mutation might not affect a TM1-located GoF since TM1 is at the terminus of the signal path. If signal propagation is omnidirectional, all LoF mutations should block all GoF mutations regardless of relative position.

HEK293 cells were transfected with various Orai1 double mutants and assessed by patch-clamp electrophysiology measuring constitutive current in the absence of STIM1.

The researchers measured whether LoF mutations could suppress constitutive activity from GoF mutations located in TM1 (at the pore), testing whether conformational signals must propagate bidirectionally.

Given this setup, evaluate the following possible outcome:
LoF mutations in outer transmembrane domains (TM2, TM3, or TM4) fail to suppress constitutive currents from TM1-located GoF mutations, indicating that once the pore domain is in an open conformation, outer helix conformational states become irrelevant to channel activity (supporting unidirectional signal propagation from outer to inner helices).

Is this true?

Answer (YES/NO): NO